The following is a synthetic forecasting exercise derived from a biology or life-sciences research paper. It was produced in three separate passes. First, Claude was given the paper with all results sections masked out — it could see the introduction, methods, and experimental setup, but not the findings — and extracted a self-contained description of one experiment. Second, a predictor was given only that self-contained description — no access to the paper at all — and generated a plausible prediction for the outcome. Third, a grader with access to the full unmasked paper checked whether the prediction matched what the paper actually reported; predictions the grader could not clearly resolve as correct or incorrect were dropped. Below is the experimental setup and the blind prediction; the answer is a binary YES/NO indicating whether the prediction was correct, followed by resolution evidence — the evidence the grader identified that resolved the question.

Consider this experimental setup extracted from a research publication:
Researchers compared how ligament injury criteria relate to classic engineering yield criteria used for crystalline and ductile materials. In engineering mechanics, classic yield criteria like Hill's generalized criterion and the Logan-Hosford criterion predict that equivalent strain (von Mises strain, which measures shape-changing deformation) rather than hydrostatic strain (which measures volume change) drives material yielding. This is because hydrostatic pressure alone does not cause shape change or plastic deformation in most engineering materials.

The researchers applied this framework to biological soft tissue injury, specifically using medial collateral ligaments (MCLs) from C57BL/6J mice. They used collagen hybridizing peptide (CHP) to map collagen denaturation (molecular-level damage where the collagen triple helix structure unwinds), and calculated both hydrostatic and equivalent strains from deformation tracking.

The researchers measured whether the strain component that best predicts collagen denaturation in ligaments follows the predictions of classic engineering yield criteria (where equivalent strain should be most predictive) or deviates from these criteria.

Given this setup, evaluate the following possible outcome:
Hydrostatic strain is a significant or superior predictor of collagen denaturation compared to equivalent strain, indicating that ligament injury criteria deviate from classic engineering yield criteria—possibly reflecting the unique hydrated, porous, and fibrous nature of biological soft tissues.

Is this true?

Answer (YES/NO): YES